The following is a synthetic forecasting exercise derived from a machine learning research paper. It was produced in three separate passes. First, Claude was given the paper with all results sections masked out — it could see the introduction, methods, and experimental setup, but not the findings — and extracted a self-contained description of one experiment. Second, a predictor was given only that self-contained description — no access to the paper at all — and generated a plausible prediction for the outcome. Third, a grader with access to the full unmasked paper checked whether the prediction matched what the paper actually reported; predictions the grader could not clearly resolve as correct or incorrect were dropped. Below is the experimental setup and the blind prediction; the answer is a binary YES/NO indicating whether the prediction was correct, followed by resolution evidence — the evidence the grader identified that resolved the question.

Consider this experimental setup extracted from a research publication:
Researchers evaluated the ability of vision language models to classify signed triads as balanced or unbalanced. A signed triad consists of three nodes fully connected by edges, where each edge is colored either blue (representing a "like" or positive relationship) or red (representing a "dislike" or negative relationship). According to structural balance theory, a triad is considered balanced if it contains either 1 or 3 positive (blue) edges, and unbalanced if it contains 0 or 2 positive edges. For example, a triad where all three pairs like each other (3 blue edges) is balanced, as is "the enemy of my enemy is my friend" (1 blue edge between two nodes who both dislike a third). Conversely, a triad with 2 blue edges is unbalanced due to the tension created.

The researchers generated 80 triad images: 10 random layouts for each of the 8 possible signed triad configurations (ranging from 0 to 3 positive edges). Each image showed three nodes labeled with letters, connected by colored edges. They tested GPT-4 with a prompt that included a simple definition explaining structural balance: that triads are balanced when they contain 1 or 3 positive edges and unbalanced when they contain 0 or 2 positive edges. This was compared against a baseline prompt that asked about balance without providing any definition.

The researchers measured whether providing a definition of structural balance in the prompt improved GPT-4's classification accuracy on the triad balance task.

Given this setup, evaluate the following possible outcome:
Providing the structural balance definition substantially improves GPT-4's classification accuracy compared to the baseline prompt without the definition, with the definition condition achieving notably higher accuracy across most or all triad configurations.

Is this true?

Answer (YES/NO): NO